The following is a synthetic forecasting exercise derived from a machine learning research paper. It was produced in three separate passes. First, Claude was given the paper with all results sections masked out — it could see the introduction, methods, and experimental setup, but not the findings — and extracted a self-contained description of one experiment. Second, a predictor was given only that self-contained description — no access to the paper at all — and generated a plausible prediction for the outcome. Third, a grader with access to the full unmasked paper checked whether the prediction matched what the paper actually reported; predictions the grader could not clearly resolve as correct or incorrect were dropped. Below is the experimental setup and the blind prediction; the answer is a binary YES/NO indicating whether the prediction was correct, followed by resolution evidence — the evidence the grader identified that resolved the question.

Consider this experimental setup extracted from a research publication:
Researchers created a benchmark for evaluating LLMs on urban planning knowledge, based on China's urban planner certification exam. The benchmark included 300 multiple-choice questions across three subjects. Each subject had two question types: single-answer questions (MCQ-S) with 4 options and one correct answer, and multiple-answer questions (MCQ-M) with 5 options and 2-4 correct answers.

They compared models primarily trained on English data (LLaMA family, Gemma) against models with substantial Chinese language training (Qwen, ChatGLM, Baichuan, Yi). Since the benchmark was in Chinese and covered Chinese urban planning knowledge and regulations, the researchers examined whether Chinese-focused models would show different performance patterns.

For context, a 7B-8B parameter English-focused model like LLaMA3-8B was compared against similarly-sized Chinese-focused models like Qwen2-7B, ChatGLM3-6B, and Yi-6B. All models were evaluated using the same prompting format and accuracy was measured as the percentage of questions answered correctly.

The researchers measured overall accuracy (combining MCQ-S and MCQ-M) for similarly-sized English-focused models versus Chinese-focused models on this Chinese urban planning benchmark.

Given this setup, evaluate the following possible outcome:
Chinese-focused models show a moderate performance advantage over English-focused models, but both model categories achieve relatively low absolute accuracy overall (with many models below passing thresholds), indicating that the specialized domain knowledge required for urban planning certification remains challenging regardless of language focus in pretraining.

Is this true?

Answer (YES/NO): NO